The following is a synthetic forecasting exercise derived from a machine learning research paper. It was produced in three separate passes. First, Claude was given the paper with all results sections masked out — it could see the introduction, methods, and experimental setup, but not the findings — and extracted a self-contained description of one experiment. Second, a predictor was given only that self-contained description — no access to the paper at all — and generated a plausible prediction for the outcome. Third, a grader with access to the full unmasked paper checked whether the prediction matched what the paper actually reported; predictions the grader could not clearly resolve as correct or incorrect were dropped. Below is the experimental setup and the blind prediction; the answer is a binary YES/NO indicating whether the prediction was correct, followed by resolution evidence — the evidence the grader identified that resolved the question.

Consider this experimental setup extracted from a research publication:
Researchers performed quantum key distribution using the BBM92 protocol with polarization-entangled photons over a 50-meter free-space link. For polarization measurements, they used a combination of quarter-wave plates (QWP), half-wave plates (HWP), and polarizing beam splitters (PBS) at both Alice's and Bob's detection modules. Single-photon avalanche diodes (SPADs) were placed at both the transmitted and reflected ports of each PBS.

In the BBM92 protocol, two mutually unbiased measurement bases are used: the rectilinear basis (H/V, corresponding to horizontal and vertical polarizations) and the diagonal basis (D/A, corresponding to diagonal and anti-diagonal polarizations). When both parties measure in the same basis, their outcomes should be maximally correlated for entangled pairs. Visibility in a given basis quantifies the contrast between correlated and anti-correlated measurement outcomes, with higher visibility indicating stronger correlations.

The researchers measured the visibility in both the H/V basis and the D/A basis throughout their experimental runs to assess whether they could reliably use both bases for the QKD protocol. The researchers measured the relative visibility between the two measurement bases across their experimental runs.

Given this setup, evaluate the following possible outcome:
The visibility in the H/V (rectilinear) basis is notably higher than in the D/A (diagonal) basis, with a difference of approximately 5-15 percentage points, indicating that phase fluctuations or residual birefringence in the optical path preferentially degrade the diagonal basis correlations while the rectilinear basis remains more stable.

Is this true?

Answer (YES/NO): NO